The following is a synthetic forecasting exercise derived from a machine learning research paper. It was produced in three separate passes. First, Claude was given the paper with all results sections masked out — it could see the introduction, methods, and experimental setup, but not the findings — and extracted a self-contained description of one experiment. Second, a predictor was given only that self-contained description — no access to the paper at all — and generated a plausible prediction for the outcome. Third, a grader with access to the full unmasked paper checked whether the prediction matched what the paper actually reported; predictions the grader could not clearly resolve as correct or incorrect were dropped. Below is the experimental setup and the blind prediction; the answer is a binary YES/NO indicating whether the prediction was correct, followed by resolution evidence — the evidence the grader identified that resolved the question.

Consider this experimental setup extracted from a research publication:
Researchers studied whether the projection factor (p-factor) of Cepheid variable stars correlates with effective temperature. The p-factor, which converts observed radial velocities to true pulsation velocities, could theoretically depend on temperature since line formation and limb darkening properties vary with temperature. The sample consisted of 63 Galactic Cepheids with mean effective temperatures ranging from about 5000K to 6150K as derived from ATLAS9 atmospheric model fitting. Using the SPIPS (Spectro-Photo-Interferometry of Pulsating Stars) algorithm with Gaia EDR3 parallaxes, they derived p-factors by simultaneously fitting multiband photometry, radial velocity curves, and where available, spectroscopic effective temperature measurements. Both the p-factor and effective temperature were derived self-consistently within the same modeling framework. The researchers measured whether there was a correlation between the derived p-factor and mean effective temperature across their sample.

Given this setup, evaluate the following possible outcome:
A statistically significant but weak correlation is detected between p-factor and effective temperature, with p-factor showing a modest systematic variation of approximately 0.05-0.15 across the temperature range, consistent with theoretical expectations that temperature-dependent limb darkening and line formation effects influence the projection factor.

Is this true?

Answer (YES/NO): NO